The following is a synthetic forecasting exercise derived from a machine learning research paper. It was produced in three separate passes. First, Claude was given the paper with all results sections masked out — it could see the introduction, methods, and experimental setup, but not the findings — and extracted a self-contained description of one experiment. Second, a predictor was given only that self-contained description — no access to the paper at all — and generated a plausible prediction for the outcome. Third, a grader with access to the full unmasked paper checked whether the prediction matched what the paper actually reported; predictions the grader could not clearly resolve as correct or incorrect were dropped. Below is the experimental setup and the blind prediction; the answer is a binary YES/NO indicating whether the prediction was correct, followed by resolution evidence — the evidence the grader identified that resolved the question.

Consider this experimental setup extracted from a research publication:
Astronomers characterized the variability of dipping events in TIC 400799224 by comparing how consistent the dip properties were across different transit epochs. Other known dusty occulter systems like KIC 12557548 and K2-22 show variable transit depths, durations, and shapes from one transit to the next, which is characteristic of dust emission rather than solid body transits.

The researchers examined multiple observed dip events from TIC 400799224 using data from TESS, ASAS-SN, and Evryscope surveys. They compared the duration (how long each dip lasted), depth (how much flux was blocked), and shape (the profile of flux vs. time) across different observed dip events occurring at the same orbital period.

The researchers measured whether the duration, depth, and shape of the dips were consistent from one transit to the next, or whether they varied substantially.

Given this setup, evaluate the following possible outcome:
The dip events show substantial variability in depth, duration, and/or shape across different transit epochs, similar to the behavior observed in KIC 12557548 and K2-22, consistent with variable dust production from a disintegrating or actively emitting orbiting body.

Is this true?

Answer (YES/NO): YES